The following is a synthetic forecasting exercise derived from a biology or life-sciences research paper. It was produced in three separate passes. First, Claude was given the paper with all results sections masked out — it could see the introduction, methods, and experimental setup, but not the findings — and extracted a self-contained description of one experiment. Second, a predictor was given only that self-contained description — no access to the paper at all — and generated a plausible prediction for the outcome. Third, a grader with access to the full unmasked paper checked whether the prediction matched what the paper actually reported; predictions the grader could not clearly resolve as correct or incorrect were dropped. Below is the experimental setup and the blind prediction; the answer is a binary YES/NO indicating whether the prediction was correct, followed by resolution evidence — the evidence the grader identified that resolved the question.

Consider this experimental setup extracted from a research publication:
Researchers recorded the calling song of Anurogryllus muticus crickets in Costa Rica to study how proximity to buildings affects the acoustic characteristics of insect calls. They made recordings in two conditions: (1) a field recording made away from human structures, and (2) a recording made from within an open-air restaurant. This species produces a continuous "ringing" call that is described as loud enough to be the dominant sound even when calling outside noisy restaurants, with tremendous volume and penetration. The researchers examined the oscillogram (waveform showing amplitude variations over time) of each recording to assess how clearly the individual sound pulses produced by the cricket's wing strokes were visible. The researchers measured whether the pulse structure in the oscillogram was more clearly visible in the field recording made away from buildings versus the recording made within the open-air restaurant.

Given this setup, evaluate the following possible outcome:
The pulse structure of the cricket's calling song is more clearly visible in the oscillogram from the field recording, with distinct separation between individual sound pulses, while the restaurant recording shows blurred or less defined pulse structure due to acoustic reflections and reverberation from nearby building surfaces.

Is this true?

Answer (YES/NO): YES